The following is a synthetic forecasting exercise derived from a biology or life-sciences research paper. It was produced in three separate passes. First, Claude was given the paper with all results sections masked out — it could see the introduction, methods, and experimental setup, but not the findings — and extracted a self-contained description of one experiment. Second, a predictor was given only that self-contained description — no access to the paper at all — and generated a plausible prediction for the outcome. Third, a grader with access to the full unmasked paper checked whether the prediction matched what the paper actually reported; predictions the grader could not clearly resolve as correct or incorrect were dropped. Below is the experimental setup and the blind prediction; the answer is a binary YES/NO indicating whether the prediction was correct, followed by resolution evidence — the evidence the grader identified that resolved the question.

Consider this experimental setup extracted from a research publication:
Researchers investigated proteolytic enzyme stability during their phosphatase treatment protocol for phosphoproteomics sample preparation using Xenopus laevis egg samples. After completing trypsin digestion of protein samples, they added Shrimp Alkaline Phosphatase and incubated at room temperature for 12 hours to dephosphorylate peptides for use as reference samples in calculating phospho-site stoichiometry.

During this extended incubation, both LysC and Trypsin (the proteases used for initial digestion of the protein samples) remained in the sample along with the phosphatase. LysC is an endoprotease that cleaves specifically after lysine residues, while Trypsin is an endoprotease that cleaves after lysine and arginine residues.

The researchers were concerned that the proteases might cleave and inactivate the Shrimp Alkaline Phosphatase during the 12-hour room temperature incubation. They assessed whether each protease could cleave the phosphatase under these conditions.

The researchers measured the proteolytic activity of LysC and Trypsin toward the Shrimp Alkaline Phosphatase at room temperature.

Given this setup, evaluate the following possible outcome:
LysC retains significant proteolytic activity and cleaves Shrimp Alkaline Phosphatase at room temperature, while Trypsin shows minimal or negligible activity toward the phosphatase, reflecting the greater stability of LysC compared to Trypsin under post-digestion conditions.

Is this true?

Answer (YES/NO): NO